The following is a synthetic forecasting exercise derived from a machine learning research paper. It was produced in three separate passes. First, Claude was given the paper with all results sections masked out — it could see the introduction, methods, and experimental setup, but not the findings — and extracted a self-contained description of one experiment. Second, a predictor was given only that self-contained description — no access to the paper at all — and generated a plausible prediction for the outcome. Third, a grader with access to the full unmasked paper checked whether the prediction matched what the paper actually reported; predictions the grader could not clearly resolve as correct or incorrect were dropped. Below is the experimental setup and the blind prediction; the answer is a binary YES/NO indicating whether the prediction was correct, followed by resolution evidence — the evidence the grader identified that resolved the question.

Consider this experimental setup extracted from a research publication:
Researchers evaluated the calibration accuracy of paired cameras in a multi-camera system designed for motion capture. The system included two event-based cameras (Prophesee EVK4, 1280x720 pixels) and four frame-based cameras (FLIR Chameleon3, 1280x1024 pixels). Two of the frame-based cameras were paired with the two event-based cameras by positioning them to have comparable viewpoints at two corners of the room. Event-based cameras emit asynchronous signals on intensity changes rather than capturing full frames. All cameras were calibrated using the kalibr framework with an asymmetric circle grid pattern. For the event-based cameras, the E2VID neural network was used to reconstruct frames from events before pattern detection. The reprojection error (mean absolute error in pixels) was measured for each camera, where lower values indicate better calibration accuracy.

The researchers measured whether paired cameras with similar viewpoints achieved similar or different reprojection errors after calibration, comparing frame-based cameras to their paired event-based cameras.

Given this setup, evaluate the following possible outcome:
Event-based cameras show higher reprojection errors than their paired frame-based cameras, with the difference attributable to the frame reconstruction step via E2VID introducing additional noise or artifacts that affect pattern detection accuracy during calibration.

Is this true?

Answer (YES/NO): NO